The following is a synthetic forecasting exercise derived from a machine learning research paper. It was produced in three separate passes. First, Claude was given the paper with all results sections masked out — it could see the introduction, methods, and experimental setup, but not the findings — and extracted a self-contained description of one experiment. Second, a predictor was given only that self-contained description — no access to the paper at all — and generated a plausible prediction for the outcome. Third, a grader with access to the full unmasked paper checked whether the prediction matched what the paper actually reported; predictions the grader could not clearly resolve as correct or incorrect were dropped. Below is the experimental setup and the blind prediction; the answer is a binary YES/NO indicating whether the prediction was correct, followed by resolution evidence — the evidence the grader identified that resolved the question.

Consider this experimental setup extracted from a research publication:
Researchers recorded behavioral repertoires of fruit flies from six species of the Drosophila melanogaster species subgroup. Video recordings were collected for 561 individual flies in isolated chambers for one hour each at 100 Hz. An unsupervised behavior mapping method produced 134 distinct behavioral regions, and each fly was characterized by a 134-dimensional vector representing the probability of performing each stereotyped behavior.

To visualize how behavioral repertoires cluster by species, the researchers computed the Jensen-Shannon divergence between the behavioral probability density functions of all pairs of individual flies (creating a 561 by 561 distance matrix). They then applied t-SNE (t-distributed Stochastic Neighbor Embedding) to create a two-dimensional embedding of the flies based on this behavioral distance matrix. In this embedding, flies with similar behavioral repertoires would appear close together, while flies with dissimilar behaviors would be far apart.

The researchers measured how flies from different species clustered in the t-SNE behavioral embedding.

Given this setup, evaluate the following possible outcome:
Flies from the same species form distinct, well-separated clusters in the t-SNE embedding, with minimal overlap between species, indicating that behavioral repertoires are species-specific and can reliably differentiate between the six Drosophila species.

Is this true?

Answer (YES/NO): NO